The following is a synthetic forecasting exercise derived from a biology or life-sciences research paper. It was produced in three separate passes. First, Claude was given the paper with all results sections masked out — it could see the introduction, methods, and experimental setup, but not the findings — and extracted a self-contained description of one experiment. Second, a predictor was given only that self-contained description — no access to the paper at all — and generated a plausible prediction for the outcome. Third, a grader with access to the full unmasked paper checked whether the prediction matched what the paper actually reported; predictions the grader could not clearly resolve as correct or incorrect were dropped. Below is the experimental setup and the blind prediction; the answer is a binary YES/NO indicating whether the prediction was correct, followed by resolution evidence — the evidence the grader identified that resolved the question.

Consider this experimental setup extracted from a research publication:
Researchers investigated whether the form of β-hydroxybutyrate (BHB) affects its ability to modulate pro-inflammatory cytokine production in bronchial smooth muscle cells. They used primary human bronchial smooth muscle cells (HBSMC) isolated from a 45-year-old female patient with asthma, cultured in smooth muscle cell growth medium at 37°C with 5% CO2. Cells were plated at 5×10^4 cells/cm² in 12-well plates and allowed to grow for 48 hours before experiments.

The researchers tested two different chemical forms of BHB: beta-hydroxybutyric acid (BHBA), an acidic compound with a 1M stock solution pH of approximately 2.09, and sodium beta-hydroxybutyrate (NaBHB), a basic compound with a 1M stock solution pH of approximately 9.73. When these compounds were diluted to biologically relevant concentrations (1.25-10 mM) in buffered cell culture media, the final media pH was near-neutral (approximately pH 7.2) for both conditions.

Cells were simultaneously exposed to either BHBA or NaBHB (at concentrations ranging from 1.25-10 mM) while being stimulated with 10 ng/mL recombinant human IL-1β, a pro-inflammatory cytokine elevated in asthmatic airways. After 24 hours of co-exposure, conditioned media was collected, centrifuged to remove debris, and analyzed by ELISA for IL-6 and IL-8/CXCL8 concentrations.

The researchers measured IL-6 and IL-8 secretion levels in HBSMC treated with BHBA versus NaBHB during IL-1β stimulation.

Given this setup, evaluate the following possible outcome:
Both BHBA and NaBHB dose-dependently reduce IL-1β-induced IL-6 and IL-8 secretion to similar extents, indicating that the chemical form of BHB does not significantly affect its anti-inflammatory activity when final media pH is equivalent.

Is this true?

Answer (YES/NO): NO